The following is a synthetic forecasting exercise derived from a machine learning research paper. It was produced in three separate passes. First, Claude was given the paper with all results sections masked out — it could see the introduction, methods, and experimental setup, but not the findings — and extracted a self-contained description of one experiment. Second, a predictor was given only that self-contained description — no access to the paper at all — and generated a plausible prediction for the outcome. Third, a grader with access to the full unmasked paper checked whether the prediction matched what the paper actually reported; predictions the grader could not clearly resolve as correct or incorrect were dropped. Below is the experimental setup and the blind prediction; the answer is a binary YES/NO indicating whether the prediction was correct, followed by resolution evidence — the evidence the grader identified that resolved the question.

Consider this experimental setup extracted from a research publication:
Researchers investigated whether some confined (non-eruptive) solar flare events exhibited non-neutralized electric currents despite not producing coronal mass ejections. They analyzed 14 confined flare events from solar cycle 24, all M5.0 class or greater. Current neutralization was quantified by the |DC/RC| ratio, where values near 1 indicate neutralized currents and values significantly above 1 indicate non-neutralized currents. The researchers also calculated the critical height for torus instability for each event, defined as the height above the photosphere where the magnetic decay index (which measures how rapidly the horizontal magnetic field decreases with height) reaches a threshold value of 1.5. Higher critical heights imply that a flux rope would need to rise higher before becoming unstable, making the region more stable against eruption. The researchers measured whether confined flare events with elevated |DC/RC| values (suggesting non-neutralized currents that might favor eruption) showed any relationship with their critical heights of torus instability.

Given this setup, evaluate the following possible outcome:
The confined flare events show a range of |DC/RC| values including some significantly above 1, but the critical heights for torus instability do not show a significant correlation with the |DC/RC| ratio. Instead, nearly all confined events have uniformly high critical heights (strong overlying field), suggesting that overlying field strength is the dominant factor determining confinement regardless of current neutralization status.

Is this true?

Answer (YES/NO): NO